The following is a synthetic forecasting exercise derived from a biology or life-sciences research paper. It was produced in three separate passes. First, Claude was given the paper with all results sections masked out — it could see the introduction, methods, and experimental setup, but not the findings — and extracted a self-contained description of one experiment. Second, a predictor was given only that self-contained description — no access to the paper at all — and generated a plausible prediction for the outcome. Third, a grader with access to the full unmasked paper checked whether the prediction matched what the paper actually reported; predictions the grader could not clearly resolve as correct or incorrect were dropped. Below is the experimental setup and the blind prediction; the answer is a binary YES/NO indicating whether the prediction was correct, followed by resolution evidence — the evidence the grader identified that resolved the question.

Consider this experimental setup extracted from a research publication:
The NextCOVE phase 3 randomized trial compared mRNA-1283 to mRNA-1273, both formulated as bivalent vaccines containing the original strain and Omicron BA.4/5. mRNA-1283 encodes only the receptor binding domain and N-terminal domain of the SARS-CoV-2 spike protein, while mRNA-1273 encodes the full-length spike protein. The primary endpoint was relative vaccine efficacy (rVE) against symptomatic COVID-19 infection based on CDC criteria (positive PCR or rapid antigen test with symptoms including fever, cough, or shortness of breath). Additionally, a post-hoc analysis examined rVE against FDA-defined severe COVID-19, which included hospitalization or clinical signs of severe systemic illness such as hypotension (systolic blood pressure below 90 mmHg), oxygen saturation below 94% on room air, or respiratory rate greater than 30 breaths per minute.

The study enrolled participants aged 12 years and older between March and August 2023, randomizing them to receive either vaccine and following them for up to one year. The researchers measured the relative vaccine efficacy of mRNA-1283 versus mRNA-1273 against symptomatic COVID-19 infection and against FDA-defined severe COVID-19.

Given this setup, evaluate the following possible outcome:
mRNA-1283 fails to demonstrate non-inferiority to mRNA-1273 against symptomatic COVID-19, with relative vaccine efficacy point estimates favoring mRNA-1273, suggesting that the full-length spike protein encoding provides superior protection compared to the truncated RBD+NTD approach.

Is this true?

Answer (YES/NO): NO